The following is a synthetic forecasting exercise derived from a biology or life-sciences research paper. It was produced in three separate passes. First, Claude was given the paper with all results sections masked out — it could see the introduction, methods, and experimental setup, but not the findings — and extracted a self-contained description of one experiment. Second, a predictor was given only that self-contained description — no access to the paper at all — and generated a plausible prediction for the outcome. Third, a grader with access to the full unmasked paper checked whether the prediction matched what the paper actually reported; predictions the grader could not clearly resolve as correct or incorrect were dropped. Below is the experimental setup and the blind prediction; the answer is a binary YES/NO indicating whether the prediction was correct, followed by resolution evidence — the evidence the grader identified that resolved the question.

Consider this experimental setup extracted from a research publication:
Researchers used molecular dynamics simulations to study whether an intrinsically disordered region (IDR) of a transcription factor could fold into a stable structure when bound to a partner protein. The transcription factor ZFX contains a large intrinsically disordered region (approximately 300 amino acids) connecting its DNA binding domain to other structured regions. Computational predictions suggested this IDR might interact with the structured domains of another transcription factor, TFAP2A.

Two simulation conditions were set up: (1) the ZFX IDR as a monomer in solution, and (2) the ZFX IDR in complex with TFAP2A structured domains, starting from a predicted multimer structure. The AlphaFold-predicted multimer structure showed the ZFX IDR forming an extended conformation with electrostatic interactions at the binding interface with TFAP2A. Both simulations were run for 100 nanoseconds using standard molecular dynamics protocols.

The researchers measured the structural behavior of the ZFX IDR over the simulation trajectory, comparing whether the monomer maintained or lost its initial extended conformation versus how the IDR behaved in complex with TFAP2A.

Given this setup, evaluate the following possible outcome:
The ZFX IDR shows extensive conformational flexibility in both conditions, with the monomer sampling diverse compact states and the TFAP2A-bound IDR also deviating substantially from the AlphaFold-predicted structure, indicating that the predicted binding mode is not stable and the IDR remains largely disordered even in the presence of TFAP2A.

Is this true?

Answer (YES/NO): NO